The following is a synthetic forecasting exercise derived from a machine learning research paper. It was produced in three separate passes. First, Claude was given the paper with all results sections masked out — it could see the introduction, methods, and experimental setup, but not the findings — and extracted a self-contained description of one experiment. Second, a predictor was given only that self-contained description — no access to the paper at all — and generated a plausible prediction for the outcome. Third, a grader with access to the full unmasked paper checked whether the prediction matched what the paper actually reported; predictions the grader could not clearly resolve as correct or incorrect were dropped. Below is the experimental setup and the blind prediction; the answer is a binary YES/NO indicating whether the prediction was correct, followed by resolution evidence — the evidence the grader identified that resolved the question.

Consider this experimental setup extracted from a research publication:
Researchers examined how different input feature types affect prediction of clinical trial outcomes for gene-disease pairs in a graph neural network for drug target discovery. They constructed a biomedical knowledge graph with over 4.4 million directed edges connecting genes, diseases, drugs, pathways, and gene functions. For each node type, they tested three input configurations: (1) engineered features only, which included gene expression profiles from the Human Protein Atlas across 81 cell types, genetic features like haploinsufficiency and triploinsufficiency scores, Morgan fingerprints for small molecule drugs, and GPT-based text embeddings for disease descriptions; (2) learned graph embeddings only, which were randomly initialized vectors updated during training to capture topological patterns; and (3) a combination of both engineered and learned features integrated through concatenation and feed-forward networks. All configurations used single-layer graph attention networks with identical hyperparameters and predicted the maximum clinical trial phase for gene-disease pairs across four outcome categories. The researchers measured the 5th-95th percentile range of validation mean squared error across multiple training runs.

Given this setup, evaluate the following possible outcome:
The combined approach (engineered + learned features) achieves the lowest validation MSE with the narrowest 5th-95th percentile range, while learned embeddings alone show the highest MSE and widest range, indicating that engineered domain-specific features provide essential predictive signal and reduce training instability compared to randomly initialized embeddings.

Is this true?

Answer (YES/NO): NO